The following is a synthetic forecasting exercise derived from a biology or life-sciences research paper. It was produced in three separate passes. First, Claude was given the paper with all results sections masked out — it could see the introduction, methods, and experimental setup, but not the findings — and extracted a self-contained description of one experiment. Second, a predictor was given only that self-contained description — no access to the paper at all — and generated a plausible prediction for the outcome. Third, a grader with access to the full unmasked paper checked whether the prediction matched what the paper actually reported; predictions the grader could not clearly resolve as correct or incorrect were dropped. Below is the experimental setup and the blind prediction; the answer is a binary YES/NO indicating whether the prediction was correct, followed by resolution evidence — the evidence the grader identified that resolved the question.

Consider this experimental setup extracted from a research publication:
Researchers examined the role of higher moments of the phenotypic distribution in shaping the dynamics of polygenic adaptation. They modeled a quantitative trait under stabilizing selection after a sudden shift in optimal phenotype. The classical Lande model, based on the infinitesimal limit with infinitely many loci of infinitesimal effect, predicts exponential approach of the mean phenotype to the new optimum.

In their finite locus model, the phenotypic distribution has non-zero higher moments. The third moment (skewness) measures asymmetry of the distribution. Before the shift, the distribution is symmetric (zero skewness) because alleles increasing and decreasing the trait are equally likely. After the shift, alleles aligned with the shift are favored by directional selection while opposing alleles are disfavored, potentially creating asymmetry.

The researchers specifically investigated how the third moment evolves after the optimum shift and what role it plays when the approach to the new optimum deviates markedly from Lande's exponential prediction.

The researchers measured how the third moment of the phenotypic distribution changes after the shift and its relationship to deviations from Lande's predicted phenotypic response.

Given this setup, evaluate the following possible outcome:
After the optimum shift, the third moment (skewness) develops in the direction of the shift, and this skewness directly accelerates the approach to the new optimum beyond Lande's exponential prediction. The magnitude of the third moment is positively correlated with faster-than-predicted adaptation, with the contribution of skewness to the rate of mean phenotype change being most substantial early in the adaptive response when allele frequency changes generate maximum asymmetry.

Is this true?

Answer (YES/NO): NO